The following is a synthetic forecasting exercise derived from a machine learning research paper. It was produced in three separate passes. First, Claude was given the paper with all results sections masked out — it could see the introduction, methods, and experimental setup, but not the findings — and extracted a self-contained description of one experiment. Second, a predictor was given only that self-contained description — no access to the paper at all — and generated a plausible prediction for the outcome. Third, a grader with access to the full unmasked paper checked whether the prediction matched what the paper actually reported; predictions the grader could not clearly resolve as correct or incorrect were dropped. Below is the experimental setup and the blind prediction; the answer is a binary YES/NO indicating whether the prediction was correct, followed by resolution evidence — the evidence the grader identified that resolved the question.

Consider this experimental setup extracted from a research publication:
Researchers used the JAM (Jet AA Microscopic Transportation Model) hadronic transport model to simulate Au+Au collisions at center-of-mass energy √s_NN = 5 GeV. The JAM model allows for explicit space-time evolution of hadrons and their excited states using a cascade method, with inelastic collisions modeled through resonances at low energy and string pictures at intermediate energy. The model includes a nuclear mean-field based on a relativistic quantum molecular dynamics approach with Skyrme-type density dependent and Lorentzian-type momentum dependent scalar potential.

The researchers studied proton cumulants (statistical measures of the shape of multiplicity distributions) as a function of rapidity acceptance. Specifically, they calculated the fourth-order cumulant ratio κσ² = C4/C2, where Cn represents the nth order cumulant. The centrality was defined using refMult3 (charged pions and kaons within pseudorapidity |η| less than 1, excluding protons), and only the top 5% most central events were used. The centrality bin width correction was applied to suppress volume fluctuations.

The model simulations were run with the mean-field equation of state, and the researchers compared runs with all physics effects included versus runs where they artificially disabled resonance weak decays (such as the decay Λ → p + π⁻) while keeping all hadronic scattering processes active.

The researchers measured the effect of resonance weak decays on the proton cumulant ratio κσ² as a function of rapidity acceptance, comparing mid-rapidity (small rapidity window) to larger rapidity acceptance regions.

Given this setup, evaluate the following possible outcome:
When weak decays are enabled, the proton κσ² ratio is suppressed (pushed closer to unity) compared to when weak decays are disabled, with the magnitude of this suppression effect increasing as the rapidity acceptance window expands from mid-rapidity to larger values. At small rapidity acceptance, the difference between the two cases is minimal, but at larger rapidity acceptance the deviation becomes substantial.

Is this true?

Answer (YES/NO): NO